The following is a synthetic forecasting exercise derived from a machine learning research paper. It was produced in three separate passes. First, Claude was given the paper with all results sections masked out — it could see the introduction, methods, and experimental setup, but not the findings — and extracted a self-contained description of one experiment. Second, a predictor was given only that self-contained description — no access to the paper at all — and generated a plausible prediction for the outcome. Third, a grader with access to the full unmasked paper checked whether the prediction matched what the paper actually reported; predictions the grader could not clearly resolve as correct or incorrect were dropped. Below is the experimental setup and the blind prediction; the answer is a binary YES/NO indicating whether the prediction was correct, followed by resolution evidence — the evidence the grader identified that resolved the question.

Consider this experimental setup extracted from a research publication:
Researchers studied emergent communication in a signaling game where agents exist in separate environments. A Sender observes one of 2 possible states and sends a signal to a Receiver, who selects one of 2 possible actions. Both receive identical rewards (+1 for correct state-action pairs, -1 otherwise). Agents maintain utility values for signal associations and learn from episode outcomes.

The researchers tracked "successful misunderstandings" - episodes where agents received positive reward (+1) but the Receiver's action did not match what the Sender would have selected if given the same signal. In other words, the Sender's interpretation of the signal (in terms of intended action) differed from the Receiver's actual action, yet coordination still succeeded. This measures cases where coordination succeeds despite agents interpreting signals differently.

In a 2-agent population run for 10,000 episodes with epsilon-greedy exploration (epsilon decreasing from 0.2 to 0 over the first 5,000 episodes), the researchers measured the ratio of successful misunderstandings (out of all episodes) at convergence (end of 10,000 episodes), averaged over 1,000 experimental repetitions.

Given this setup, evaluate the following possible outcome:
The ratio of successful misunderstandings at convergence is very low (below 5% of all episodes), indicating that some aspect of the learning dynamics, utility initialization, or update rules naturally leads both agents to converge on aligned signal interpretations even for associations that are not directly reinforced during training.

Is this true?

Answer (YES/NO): NO